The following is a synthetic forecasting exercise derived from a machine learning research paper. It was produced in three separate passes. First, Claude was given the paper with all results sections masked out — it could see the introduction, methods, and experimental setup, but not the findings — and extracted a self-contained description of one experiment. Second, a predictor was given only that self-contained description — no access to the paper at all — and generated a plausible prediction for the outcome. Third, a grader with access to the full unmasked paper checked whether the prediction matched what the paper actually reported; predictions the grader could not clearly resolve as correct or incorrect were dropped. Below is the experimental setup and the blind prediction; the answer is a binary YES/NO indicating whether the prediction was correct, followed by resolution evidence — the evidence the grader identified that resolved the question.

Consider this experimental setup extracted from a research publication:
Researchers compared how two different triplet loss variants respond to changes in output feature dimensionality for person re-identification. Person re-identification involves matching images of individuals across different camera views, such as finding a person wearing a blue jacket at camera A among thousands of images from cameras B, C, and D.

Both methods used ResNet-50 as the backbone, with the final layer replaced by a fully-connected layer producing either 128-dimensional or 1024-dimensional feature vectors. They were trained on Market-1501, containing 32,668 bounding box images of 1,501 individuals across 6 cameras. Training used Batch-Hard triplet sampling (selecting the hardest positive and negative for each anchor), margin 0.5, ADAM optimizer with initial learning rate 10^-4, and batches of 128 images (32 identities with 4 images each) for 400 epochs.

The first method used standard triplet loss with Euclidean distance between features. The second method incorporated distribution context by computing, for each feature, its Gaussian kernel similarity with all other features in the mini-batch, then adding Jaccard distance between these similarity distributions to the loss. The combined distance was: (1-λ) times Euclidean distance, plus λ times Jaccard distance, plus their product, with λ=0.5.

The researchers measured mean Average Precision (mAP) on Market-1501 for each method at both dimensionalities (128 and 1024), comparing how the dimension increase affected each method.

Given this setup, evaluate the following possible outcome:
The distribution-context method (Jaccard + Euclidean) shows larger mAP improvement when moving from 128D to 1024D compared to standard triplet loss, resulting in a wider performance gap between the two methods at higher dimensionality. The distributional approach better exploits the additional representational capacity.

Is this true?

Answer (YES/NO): NO